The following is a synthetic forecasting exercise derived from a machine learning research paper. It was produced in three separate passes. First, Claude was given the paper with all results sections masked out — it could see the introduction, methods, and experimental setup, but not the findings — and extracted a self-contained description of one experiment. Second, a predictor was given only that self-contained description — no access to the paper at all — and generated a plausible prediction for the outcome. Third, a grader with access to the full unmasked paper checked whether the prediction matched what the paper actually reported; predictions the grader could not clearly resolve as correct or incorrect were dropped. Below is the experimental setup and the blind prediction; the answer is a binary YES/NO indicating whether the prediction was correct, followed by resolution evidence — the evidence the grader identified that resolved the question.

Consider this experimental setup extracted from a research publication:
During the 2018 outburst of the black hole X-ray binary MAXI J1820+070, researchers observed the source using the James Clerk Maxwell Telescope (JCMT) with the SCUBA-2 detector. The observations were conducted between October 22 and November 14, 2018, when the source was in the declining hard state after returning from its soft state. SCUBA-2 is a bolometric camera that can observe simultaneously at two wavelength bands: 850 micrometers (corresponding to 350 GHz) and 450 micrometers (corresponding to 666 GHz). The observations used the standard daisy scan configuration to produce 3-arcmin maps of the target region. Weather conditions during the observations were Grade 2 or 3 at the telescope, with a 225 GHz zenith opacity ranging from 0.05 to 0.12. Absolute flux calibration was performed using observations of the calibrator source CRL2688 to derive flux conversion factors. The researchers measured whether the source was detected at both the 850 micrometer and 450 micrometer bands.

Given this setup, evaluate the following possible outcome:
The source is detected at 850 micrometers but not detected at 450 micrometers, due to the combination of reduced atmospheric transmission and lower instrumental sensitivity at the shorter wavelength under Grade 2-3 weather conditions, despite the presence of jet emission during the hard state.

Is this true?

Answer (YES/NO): YES